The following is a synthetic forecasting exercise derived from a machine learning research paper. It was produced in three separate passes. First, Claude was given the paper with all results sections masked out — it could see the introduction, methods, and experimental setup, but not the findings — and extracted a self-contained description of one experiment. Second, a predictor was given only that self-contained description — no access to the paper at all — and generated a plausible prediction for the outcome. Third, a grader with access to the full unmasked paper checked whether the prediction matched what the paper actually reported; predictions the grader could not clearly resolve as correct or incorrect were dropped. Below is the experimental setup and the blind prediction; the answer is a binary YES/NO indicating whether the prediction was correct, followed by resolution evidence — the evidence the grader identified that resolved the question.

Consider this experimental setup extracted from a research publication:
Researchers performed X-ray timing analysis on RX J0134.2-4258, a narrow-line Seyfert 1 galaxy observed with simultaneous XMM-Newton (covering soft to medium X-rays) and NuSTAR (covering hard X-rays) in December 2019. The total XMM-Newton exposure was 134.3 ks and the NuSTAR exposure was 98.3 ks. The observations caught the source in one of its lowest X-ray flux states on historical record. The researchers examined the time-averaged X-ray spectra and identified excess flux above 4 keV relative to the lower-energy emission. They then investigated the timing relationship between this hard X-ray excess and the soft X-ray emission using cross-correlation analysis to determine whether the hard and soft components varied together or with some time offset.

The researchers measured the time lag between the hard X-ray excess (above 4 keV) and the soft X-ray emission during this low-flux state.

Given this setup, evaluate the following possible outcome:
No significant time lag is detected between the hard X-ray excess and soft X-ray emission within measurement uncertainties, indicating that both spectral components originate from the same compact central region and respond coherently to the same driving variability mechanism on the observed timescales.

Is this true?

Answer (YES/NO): NO